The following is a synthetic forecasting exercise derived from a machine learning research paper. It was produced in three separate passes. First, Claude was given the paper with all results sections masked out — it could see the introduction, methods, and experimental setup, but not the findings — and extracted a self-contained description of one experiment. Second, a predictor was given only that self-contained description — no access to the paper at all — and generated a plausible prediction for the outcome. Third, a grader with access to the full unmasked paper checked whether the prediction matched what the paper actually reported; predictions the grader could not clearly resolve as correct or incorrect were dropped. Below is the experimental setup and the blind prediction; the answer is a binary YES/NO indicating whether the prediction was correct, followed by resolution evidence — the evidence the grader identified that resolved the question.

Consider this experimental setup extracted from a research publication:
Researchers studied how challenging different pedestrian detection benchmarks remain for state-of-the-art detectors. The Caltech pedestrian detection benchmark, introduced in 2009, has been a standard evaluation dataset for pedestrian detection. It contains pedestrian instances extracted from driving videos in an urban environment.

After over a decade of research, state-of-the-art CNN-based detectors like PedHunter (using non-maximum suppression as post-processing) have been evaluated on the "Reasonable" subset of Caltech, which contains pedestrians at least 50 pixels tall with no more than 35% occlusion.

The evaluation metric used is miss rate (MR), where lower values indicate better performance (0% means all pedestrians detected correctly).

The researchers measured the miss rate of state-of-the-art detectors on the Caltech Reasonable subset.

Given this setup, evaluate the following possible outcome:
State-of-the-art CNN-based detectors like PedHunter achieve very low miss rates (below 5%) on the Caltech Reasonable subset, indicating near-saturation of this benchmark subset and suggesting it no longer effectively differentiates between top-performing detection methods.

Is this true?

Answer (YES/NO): YES